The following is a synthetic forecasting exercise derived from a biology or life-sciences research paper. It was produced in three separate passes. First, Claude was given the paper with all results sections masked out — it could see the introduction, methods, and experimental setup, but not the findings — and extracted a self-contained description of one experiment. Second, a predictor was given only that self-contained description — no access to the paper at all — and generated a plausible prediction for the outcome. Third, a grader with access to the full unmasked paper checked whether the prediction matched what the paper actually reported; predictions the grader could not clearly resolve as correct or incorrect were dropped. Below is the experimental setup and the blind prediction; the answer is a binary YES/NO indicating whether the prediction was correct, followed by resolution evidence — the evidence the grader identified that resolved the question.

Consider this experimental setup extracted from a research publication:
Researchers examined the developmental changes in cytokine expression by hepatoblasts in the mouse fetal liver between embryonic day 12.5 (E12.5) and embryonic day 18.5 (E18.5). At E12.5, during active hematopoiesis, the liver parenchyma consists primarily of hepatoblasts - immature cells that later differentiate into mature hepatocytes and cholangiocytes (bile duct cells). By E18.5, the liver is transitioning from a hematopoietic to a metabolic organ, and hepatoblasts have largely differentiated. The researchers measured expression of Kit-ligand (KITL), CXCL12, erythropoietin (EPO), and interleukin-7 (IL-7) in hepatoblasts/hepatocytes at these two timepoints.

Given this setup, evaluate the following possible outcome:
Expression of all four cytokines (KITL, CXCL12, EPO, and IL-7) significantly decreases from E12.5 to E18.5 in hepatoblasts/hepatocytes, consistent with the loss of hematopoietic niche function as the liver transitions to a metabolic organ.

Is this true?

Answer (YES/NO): YES